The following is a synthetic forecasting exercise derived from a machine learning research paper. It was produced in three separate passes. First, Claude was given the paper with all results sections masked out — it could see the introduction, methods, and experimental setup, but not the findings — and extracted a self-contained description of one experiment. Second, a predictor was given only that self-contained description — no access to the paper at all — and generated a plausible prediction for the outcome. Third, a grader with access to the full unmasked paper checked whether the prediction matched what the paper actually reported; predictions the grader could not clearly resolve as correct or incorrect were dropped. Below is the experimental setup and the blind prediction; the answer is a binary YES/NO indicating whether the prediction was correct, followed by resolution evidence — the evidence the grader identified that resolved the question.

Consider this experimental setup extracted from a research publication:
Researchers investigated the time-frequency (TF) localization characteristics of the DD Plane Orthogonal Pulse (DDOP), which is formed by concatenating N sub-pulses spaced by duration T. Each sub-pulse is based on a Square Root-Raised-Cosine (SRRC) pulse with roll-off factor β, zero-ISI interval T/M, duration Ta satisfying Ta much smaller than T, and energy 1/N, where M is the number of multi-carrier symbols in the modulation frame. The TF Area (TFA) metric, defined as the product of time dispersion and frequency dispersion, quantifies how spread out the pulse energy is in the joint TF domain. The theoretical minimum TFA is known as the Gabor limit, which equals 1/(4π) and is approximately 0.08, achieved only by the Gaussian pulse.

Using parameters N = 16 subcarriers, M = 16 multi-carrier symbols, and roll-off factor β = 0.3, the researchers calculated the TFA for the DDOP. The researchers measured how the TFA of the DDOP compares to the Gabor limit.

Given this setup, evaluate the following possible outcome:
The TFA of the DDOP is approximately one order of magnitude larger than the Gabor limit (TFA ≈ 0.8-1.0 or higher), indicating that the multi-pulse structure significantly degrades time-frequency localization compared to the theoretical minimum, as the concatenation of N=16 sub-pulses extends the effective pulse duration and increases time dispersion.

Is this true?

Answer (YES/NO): NO